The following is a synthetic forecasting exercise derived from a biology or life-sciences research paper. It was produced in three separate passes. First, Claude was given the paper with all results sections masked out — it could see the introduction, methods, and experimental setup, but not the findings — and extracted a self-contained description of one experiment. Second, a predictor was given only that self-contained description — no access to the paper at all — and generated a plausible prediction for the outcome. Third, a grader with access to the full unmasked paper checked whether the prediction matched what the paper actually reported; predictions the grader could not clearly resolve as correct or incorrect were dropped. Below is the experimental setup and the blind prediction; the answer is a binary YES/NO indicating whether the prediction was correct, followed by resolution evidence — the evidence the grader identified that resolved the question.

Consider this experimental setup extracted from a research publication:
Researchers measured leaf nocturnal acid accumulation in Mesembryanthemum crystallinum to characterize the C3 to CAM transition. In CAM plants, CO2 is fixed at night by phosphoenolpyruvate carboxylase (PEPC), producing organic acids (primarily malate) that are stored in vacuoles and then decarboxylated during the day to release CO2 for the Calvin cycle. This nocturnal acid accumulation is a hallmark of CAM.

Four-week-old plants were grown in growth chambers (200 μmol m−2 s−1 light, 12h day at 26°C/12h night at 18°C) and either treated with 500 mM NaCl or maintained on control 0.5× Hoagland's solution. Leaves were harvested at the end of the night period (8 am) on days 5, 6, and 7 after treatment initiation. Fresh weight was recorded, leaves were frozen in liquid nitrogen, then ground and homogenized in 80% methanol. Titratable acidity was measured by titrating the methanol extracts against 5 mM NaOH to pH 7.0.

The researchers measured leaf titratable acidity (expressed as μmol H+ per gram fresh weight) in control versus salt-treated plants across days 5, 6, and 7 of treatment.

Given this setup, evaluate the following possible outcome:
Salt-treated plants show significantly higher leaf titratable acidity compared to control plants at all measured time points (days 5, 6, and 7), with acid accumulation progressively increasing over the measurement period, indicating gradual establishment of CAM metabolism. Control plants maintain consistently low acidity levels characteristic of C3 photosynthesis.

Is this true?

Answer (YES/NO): NO